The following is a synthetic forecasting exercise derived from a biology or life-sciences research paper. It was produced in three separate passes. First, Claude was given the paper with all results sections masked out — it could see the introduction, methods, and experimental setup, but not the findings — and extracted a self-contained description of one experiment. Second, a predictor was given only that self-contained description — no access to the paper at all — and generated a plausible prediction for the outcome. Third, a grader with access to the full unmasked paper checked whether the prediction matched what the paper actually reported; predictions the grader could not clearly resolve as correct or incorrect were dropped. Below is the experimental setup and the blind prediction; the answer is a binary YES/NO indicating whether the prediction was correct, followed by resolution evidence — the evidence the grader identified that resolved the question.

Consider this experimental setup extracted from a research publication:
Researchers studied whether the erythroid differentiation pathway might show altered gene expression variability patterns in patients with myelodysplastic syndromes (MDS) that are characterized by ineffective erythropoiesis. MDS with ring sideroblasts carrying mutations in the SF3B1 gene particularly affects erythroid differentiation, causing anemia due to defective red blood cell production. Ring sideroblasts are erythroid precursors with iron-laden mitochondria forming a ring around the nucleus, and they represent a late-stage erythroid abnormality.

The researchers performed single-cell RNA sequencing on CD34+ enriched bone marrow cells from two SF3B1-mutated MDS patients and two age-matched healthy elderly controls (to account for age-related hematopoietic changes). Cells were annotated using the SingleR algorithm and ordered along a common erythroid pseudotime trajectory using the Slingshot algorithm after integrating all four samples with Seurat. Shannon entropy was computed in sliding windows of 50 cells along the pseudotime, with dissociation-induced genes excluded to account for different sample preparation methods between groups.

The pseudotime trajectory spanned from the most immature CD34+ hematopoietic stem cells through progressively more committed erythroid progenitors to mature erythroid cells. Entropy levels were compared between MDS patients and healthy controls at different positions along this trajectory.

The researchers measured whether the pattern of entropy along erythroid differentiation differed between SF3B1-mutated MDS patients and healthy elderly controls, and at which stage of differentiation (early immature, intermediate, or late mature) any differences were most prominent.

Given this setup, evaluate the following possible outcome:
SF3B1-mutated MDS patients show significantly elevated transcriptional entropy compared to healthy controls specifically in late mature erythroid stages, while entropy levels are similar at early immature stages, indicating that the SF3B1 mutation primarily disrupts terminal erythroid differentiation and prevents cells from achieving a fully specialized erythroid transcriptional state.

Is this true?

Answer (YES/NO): NO